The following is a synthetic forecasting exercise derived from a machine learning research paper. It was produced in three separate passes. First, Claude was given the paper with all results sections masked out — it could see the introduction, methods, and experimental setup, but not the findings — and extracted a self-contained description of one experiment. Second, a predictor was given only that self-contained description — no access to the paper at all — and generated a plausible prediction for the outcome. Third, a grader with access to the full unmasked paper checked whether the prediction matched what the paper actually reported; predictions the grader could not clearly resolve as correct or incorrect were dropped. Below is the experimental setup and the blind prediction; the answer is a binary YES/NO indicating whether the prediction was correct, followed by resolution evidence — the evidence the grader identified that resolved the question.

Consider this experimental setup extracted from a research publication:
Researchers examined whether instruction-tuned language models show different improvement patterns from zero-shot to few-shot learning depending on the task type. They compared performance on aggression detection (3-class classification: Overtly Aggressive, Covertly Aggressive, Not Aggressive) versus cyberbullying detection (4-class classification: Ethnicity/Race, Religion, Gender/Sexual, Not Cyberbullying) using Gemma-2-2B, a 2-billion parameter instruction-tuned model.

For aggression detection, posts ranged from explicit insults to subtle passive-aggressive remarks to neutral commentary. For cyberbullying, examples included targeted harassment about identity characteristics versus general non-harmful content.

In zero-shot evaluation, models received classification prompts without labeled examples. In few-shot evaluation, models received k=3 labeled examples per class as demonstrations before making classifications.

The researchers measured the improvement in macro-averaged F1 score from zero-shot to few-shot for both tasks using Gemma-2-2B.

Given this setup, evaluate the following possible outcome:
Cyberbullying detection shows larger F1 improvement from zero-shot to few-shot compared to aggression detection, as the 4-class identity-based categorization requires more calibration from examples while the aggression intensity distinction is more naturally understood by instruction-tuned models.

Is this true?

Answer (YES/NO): YES